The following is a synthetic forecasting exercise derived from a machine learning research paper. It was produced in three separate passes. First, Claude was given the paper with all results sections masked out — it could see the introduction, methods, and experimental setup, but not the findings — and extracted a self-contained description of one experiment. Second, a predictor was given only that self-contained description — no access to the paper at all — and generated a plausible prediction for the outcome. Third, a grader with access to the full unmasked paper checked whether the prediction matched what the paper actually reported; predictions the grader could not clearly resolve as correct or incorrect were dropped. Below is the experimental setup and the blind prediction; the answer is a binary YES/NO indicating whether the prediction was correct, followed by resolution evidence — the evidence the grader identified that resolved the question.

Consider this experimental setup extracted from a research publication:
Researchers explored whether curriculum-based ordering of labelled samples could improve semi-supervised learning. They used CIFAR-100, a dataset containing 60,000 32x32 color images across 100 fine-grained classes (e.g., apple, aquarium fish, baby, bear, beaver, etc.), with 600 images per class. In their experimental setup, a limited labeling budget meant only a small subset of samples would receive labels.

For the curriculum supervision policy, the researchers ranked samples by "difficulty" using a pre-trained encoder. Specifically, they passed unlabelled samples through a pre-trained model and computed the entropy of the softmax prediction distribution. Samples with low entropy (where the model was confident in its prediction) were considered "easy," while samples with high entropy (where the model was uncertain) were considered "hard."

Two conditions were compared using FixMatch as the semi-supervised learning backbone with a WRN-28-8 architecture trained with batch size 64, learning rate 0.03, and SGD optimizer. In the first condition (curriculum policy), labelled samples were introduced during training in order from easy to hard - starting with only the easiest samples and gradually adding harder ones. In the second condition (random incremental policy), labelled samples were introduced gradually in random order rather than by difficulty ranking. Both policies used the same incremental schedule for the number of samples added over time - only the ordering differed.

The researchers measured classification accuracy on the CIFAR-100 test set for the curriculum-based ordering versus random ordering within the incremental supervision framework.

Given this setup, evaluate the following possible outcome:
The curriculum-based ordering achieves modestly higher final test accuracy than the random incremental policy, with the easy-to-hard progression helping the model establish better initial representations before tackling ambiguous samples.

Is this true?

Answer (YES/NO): NO